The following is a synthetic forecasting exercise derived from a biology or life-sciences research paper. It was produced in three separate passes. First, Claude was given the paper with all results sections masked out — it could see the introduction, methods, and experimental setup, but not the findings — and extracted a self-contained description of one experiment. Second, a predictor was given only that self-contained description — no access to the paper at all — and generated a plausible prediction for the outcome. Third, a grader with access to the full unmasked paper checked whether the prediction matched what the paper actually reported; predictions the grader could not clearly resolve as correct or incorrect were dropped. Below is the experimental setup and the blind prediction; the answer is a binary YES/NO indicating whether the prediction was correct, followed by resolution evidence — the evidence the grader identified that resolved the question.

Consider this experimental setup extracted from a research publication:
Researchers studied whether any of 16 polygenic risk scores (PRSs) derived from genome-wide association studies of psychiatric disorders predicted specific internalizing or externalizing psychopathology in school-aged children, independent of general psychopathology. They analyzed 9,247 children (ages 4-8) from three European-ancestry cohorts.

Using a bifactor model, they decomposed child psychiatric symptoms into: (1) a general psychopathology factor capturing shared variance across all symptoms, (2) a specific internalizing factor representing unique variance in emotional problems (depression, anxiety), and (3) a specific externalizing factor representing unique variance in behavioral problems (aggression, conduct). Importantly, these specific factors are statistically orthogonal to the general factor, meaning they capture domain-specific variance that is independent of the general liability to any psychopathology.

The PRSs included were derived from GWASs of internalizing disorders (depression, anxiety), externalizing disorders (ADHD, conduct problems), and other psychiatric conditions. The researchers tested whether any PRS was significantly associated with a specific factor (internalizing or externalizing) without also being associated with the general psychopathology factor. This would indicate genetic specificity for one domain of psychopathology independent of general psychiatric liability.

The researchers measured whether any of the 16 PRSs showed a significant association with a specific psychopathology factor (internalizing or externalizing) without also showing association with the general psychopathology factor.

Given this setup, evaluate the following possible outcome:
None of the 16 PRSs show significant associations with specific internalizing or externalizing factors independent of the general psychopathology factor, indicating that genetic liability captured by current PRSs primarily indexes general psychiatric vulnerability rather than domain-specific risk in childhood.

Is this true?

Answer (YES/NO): NO